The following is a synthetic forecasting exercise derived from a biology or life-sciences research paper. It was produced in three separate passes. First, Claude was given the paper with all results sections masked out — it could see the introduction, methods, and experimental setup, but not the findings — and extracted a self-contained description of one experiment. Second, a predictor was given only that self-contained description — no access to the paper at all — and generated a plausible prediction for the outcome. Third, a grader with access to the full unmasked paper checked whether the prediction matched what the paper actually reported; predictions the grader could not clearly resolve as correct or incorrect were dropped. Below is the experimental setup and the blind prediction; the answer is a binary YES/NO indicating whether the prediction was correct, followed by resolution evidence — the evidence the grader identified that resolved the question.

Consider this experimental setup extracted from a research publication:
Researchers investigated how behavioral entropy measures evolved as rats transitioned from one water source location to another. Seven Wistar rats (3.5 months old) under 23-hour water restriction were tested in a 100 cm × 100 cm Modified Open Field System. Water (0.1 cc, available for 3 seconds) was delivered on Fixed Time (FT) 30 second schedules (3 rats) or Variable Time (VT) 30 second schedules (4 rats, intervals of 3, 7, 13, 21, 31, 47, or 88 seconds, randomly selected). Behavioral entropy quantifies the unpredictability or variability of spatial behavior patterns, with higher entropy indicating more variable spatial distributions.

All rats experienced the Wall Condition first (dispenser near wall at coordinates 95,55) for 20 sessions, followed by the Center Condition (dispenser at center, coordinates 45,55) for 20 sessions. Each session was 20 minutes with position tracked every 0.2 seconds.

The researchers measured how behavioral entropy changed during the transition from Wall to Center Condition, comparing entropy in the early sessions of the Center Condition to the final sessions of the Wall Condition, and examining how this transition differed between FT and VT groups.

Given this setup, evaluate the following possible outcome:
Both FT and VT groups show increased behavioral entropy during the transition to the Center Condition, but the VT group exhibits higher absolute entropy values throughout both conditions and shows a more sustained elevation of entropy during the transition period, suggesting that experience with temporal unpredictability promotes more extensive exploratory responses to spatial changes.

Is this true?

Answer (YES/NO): NO